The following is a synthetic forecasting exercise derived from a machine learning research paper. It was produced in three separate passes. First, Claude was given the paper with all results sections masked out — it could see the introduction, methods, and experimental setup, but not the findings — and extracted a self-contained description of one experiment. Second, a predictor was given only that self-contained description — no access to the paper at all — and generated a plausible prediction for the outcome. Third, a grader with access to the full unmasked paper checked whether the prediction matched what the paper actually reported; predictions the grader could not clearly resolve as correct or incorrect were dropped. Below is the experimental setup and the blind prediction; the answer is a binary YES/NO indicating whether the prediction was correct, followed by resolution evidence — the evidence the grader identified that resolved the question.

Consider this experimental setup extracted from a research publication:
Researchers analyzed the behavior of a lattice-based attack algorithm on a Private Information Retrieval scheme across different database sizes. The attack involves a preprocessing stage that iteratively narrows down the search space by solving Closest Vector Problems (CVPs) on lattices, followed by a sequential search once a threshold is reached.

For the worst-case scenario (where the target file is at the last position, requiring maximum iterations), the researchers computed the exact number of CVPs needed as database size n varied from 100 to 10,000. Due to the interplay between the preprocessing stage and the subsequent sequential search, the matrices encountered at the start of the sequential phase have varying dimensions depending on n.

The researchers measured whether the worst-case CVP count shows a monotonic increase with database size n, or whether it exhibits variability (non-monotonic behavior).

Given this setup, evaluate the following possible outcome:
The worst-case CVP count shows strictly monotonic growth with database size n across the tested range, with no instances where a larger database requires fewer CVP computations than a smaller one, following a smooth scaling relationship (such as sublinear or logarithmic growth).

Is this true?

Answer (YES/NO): NO